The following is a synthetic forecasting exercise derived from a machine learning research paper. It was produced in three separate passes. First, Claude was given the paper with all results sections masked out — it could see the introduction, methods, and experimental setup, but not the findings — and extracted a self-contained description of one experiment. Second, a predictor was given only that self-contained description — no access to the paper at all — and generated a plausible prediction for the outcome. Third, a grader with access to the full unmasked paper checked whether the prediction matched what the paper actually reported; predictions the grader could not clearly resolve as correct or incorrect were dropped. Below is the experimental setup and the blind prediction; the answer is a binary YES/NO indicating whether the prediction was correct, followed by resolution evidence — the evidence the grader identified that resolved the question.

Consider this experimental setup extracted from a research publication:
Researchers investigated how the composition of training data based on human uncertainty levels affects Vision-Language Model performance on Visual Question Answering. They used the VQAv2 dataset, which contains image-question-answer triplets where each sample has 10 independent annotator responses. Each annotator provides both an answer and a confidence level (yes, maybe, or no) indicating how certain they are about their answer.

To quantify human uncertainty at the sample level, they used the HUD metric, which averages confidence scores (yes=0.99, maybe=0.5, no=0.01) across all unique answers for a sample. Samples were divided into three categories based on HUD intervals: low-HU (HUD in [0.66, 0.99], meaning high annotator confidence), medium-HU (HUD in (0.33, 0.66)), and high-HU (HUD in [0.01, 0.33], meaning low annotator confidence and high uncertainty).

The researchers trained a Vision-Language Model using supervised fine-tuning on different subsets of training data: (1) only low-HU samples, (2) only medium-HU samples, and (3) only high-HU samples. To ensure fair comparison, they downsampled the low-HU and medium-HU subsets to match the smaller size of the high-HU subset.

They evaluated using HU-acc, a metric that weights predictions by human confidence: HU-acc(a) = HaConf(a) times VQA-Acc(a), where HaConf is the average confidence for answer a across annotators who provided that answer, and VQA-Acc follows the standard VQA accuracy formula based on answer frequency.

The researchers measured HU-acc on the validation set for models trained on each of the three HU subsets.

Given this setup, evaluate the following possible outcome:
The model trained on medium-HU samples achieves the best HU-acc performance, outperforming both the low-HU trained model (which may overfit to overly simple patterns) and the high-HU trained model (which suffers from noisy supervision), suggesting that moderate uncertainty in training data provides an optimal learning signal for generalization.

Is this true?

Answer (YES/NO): NO